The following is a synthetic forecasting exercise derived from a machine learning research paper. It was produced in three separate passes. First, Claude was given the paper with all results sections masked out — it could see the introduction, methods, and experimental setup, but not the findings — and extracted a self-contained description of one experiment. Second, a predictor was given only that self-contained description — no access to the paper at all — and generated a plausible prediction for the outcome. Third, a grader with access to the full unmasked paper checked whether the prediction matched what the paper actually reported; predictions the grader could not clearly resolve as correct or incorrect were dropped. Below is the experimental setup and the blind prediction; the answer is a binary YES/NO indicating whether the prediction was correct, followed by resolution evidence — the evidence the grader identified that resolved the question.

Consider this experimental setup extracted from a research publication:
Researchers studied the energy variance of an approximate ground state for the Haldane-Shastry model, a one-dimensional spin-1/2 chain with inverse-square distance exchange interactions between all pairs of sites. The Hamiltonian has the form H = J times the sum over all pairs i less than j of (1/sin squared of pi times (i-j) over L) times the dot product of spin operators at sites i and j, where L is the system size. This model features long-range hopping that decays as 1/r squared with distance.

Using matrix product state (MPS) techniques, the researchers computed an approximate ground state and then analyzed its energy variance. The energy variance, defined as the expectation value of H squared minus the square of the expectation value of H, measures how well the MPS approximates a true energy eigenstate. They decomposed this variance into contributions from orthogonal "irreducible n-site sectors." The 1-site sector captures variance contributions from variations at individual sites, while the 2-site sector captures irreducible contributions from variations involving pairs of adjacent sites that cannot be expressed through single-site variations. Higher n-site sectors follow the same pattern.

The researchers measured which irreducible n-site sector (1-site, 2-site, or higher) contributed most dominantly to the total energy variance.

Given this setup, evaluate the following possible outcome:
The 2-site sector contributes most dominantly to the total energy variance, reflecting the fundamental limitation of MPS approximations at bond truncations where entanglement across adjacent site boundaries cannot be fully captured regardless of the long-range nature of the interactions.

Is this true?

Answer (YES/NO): YES